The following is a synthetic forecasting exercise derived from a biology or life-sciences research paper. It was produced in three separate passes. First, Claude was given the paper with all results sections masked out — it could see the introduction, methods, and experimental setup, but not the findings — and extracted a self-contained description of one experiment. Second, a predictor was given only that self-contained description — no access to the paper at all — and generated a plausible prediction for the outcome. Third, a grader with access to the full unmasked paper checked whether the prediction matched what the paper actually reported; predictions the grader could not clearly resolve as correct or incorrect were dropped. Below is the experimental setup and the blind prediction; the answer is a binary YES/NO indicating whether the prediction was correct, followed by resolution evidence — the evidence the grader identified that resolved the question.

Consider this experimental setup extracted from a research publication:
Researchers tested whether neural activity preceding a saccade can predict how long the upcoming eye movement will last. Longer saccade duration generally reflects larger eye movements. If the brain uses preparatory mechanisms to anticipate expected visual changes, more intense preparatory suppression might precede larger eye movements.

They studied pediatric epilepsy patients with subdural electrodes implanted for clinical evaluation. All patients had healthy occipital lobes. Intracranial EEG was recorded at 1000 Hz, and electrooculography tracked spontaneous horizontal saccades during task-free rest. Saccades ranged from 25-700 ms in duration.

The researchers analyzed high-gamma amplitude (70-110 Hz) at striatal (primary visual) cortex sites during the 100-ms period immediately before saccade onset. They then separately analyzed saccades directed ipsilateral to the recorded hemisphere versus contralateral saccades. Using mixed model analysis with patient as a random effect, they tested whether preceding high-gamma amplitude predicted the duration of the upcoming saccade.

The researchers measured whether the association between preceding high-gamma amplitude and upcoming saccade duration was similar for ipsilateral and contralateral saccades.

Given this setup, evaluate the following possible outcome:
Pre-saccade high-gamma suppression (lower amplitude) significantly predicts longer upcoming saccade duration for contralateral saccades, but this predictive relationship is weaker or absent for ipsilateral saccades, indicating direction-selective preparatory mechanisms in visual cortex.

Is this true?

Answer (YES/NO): NO